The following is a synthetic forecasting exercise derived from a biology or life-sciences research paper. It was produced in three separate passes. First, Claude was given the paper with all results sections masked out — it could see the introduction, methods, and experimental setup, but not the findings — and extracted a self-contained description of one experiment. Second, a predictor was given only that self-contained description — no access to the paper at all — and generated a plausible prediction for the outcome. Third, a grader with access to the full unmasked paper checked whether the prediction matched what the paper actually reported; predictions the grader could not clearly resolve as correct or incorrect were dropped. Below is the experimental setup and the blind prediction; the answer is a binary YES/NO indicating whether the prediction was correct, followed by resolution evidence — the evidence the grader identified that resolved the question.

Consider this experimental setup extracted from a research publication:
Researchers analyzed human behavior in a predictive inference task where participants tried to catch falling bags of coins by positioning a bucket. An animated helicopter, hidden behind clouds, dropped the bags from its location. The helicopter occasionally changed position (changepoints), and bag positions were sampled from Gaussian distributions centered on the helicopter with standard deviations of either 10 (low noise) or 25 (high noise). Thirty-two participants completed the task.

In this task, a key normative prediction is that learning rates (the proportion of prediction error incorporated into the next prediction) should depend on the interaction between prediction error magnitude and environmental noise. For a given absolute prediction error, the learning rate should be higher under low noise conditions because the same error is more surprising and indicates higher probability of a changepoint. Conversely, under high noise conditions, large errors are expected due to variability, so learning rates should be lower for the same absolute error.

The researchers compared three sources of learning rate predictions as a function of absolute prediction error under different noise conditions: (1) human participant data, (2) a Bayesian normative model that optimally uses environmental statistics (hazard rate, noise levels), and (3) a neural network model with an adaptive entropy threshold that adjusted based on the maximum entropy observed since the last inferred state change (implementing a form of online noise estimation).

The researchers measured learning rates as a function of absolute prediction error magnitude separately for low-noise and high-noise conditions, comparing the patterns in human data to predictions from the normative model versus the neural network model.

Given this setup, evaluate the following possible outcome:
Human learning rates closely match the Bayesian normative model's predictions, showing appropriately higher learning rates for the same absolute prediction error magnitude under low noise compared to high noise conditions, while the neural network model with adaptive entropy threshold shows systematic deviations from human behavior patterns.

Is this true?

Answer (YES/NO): NO